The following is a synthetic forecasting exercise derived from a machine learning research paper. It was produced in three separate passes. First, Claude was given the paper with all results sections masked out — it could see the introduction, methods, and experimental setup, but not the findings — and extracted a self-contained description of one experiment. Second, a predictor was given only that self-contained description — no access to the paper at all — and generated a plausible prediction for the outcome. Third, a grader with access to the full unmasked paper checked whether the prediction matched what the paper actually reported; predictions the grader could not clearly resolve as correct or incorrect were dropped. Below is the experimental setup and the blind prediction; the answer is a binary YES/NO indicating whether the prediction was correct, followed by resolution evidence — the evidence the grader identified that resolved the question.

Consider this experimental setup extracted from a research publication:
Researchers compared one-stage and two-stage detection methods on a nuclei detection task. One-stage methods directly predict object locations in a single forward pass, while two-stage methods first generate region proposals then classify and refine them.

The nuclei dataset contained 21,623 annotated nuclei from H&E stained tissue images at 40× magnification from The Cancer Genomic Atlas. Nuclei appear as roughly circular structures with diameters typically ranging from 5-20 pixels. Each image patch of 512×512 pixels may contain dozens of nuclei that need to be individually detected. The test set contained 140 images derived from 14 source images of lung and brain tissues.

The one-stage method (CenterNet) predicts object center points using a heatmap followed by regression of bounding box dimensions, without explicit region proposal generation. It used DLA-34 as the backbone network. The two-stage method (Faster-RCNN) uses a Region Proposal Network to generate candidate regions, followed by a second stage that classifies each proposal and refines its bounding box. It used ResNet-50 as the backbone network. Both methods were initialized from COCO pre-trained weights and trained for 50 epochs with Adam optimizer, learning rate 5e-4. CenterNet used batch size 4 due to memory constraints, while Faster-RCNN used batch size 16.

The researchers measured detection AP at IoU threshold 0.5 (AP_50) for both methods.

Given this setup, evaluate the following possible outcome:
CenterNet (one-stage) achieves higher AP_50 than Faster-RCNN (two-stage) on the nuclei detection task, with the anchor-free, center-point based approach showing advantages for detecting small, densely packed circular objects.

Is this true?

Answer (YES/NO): YES